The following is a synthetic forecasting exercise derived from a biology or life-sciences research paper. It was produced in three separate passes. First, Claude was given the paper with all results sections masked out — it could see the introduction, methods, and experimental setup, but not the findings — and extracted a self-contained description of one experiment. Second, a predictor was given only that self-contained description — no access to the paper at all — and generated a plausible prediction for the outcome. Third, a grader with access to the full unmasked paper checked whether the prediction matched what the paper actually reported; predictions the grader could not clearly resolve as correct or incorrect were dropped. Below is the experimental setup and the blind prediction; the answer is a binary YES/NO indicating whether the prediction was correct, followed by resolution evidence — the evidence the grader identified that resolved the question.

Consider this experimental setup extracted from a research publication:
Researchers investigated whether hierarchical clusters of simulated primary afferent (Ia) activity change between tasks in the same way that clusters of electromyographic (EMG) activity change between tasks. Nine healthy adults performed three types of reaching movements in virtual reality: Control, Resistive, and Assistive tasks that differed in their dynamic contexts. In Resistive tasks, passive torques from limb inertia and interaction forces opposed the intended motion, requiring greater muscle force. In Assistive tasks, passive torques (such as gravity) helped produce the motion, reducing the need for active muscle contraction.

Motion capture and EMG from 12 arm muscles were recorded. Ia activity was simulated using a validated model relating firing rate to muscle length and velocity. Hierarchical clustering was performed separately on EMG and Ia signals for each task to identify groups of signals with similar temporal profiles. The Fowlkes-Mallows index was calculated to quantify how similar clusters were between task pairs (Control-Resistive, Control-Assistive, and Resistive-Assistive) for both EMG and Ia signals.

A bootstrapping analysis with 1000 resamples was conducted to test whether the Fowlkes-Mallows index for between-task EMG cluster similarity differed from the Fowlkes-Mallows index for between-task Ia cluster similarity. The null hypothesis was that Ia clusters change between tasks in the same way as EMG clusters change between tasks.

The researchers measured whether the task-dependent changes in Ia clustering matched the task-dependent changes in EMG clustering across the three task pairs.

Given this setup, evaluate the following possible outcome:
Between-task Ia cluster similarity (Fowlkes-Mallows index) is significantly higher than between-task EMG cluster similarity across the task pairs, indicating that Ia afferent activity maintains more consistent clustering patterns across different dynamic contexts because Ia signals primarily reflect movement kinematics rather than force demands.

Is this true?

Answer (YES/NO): YES